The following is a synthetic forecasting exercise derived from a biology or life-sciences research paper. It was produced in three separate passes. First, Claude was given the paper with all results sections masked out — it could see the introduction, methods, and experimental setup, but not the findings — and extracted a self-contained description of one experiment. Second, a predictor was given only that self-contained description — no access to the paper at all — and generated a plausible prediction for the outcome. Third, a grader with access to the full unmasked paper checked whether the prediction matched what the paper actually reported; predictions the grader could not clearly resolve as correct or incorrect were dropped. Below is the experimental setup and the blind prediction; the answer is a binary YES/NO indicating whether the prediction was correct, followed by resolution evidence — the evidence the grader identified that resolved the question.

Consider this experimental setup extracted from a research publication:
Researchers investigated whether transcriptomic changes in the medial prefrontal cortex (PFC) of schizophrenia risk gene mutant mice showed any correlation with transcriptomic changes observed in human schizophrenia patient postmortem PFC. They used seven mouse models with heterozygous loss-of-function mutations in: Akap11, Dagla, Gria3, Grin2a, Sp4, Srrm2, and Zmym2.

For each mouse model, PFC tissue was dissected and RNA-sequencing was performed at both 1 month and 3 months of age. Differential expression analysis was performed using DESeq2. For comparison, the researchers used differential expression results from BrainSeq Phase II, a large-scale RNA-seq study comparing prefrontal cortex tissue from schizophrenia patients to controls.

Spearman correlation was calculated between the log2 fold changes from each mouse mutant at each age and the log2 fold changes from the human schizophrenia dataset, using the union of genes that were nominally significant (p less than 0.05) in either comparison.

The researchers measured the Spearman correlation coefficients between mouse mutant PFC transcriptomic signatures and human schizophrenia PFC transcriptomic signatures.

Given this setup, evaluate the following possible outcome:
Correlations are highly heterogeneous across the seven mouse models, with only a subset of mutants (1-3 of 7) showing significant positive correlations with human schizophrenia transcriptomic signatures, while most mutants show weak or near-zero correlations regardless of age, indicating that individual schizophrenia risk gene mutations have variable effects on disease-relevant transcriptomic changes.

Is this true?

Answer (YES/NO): YES